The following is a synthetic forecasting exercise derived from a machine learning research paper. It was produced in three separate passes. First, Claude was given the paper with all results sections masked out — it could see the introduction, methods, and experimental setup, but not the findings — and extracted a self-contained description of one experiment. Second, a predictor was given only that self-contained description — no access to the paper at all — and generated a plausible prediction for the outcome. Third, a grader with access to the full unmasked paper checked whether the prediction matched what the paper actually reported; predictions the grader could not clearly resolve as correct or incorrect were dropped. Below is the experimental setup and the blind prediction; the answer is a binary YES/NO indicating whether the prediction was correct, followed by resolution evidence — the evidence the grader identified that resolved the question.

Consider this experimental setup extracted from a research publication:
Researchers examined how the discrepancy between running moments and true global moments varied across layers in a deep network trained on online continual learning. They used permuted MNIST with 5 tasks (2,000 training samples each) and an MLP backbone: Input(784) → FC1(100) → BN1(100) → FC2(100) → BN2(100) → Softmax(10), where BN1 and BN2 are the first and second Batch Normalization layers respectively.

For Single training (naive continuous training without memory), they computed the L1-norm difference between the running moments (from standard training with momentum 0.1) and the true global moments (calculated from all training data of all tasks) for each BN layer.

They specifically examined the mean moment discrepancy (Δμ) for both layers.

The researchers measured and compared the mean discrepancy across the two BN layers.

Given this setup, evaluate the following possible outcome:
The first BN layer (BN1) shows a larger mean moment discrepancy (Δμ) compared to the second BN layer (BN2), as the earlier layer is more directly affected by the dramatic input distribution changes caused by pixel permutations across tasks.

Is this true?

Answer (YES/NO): YES